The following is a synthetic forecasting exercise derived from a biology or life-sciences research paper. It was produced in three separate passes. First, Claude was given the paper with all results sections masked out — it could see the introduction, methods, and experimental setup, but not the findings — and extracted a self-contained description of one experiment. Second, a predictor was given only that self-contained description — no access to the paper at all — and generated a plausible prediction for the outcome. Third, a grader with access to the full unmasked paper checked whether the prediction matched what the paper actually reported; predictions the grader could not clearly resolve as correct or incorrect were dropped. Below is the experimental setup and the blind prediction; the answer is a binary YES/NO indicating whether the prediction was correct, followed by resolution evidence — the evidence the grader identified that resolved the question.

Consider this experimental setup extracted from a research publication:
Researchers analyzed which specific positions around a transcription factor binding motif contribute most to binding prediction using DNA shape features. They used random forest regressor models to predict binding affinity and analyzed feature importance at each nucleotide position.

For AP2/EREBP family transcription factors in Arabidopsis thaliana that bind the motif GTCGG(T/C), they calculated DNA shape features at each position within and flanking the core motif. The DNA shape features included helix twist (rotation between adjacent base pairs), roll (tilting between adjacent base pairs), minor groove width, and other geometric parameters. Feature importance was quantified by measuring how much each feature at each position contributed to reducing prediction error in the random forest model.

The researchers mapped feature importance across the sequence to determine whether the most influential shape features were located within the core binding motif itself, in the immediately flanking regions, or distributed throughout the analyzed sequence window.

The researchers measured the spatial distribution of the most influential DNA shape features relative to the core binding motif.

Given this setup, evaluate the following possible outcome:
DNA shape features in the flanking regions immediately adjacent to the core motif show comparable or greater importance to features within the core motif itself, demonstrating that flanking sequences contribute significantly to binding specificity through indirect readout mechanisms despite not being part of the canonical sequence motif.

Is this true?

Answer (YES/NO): NO